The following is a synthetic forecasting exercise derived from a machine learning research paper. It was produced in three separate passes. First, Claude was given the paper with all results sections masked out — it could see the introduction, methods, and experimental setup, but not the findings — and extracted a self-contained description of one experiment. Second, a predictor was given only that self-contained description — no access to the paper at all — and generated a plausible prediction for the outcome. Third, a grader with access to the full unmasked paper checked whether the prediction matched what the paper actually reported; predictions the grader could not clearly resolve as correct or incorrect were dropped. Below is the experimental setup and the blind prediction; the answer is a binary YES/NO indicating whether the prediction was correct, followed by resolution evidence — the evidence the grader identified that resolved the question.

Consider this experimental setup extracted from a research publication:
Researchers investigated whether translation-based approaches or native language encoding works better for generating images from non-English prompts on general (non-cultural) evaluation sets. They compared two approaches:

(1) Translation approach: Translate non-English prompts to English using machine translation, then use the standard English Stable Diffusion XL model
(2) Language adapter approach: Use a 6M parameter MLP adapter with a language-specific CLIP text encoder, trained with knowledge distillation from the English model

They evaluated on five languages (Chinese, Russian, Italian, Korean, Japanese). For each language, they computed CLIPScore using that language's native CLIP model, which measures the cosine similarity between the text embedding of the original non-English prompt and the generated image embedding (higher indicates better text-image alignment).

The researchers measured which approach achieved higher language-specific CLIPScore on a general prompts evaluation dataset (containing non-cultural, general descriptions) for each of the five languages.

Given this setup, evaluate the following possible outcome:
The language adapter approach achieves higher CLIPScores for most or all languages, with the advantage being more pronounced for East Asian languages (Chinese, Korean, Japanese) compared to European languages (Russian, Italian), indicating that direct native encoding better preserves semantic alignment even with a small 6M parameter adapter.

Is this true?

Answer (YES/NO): NO